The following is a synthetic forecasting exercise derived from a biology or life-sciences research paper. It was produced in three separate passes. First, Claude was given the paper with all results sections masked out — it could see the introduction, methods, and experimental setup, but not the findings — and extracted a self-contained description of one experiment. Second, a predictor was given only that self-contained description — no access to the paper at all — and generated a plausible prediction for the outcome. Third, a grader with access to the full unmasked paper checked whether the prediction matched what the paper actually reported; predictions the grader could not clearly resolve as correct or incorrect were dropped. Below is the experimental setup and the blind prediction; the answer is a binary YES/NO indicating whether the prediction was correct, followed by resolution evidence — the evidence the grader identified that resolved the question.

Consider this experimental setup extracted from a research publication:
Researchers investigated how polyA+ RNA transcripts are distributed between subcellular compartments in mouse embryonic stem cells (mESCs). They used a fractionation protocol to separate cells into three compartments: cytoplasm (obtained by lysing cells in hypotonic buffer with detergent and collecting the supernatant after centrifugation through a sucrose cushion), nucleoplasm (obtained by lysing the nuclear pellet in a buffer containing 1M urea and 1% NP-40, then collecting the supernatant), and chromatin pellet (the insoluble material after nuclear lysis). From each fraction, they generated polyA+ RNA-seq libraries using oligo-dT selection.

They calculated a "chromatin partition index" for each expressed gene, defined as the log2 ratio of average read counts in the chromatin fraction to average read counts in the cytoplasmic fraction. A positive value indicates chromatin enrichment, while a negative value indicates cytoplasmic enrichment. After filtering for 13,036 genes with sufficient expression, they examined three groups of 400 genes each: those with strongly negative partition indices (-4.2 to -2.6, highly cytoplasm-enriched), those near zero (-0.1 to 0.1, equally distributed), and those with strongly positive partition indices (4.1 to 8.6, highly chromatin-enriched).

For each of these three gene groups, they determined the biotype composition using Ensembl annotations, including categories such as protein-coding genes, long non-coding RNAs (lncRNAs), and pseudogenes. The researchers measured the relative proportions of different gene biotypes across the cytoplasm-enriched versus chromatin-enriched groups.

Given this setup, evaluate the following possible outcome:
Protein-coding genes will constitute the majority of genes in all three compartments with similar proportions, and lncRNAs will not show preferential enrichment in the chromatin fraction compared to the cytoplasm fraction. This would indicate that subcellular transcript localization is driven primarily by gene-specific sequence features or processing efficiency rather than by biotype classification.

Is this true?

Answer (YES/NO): NO